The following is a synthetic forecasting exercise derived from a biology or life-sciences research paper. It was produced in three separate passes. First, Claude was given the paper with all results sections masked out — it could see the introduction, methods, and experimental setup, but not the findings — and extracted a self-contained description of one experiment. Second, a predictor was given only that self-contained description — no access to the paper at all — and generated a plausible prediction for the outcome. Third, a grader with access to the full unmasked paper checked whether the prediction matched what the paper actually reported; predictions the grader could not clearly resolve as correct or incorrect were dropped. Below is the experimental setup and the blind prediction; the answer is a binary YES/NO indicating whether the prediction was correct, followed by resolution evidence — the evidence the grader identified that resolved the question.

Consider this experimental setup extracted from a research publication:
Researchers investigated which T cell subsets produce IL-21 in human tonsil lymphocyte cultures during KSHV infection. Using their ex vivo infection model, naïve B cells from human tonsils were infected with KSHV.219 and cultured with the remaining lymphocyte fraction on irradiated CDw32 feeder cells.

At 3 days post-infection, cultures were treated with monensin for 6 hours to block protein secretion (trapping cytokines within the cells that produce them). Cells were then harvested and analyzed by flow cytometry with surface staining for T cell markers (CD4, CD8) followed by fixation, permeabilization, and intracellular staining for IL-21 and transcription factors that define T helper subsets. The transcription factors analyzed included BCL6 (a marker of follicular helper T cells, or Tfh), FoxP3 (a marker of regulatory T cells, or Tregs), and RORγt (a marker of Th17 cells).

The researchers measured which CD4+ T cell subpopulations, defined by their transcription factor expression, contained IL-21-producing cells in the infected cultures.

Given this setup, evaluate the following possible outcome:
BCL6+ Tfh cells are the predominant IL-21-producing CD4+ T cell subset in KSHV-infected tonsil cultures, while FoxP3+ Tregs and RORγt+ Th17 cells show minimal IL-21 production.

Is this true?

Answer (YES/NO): NO